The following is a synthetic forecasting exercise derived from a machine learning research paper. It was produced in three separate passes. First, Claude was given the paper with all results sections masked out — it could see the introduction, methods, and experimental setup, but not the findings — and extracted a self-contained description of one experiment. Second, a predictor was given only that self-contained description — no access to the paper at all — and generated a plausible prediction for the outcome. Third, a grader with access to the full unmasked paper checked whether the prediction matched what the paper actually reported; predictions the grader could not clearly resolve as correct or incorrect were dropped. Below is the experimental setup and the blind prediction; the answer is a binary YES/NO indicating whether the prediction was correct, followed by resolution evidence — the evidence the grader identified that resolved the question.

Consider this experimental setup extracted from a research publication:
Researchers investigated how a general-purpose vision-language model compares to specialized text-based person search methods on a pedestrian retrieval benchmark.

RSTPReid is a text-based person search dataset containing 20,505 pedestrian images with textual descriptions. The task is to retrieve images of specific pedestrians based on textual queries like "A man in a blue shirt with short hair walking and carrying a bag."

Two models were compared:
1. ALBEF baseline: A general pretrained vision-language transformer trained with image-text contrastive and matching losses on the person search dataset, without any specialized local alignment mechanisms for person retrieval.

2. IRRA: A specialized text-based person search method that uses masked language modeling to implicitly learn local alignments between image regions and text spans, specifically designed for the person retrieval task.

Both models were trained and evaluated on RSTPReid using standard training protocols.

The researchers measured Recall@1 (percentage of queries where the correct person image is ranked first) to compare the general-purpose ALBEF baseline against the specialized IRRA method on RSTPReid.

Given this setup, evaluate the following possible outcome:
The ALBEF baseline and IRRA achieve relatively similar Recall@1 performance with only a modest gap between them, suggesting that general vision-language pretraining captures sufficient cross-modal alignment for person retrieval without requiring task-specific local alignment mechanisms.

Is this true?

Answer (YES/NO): YES